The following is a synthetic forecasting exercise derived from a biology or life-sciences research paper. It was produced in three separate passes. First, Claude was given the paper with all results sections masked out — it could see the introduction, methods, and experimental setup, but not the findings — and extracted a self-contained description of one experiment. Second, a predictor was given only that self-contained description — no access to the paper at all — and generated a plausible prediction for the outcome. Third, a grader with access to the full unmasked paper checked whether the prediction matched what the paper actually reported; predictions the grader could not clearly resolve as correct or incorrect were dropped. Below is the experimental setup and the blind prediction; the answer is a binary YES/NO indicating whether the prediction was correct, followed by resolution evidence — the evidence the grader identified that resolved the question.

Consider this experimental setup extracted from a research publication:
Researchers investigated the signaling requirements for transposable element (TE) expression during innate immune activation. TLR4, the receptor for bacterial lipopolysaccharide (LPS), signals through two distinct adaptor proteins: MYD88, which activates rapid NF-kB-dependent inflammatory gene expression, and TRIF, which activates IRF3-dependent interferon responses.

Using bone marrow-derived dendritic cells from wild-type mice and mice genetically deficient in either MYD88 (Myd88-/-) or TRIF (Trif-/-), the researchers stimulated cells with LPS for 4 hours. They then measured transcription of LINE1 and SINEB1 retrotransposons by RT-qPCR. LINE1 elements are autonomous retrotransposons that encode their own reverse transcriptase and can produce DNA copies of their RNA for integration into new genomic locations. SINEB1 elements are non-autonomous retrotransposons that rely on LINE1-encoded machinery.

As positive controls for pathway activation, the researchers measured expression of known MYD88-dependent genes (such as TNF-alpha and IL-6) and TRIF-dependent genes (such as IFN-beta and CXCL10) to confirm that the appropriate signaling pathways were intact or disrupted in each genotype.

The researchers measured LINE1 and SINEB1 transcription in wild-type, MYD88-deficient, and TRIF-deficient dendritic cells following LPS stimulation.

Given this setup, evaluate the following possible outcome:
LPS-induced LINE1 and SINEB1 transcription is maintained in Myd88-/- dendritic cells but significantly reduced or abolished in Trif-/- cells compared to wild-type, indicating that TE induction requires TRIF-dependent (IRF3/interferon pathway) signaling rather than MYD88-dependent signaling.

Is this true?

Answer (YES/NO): NO